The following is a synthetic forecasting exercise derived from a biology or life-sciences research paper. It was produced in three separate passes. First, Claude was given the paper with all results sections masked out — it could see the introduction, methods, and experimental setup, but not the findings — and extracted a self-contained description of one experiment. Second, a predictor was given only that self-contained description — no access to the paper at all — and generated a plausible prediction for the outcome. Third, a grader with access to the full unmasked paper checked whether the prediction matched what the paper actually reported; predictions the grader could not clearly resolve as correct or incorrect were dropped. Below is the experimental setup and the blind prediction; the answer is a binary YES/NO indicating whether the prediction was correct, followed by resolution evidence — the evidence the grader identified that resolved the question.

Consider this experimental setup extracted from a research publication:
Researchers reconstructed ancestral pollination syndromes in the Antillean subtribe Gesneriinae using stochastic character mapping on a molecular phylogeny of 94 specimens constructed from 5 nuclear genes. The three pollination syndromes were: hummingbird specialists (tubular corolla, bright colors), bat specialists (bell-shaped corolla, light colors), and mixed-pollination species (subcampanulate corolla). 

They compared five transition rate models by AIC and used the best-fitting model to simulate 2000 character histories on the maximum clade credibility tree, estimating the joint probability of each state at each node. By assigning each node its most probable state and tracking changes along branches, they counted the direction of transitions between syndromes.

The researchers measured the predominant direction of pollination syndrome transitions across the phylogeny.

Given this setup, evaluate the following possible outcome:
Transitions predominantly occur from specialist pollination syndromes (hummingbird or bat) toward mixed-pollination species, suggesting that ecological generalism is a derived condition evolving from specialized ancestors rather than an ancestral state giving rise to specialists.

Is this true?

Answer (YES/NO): NO